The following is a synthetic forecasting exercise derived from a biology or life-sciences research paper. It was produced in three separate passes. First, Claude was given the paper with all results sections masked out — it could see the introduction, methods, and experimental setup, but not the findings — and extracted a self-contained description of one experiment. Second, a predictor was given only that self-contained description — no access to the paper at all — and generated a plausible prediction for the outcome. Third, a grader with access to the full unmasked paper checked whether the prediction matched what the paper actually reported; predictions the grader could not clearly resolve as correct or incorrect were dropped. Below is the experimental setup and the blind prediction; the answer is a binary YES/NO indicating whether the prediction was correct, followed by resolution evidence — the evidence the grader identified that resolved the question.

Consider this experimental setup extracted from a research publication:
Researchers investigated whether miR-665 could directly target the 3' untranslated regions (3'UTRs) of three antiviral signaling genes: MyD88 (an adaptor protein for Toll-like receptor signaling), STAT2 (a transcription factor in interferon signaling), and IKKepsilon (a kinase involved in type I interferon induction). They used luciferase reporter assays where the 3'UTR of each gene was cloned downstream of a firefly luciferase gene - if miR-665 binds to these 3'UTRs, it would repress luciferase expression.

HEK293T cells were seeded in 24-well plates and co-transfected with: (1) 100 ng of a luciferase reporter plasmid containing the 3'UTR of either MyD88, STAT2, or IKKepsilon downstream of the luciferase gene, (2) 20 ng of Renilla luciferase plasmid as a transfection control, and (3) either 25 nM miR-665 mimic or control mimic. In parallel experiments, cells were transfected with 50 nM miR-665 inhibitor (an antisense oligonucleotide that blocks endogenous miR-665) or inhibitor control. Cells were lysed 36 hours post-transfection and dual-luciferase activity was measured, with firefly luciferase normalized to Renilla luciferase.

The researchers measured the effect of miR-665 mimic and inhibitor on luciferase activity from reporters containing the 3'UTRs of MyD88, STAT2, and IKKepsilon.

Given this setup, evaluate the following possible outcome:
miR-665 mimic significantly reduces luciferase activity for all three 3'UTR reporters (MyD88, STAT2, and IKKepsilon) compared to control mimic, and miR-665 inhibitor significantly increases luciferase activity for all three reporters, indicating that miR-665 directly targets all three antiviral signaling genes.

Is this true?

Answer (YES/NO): YES